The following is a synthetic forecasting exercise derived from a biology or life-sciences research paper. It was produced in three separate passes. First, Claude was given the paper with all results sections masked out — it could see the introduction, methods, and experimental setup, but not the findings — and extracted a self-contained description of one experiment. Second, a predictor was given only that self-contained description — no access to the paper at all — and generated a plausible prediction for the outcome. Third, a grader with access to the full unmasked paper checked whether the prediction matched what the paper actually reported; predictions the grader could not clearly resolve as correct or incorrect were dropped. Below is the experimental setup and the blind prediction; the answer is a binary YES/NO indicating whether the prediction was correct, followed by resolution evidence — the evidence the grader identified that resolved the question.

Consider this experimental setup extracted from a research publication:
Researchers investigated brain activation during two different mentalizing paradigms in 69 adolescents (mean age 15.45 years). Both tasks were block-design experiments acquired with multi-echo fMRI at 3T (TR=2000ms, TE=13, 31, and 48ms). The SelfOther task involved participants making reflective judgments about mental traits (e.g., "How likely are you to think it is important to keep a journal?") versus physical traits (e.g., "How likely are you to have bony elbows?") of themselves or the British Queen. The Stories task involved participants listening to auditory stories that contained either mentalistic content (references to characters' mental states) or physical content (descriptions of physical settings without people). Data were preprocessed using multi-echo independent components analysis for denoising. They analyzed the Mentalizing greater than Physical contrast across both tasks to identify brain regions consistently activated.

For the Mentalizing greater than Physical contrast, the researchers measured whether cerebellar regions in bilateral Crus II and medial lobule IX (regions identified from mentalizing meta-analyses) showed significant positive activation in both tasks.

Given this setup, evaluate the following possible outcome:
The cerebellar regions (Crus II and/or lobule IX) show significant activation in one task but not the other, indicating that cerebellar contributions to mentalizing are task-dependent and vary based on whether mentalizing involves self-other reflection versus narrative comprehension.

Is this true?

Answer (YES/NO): YES